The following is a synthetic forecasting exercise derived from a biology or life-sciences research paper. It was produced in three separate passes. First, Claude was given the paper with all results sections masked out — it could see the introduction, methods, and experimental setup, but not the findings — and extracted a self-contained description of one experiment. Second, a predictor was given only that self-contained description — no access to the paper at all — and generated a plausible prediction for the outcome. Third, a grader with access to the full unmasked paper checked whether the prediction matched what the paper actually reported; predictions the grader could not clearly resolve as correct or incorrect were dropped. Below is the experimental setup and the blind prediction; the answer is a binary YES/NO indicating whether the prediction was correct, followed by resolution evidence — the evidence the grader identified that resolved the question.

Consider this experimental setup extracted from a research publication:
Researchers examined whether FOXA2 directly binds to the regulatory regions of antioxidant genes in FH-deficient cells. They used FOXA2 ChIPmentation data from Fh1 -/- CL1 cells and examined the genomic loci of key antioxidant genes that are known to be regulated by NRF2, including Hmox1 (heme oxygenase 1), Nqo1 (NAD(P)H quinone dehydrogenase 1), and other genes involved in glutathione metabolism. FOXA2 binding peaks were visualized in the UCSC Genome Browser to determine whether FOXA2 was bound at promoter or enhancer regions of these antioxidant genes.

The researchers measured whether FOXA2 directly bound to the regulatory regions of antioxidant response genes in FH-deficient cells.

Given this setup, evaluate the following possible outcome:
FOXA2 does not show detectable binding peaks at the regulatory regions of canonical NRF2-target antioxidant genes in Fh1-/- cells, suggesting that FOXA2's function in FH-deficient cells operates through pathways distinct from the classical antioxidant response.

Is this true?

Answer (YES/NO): NO